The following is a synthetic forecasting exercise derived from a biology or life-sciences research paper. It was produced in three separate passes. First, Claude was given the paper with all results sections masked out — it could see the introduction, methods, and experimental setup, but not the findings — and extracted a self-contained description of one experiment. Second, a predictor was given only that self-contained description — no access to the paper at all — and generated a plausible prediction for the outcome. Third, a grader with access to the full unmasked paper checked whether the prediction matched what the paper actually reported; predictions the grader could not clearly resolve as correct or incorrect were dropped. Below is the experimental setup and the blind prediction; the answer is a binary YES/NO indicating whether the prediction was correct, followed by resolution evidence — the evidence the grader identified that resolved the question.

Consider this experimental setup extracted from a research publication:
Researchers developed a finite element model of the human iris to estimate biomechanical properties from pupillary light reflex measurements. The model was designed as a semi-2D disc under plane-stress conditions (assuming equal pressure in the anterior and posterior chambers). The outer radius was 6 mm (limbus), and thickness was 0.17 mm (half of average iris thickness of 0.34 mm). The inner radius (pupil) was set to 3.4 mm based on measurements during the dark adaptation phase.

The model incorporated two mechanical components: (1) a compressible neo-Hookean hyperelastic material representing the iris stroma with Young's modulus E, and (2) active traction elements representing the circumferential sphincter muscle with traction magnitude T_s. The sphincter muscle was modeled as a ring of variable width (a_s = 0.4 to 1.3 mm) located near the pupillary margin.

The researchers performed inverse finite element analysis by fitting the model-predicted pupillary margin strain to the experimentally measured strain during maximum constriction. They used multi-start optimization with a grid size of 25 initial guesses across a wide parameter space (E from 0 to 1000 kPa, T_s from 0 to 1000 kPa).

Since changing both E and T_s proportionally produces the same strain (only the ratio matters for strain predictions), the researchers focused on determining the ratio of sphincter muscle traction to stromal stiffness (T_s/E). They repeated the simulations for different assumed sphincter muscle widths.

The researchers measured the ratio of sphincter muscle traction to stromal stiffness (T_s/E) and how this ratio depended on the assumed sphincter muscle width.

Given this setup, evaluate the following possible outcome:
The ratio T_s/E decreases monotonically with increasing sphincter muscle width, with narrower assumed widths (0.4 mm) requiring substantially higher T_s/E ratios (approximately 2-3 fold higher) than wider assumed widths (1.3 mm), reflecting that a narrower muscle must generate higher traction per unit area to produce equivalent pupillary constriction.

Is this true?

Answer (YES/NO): NO